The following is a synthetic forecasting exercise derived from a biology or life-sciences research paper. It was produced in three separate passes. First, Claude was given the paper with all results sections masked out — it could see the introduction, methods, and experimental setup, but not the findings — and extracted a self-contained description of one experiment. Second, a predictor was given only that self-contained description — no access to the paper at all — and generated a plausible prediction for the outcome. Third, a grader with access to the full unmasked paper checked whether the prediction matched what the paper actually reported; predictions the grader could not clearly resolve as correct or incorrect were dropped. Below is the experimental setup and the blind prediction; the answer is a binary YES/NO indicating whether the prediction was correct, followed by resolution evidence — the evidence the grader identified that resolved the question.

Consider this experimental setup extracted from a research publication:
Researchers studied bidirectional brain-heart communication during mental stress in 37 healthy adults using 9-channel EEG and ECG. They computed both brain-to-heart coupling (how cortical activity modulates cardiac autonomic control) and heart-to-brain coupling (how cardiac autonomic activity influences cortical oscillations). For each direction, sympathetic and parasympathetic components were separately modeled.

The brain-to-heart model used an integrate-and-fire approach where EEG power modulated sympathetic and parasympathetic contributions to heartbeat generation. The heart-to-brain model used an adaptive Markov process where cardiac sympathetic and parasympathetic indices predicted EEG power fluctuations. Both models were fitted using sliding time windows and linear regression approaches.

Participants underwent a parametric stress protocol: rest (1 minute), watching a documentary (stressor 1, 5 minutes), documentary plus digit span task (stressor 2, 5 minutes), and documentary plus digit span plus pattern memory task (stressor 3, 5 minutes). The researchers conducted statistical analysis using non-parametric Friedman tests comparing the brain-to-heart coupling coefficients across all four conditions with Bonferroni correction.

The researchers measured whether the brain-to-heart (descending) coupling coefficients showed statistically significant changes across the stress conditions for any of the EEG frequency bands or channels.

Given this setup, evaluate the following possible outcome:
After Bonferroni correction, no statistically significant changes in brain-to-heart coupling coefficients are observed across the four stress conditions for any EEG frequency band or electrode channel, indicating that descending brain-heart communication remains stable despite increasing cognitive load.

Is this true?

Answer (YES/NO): NO